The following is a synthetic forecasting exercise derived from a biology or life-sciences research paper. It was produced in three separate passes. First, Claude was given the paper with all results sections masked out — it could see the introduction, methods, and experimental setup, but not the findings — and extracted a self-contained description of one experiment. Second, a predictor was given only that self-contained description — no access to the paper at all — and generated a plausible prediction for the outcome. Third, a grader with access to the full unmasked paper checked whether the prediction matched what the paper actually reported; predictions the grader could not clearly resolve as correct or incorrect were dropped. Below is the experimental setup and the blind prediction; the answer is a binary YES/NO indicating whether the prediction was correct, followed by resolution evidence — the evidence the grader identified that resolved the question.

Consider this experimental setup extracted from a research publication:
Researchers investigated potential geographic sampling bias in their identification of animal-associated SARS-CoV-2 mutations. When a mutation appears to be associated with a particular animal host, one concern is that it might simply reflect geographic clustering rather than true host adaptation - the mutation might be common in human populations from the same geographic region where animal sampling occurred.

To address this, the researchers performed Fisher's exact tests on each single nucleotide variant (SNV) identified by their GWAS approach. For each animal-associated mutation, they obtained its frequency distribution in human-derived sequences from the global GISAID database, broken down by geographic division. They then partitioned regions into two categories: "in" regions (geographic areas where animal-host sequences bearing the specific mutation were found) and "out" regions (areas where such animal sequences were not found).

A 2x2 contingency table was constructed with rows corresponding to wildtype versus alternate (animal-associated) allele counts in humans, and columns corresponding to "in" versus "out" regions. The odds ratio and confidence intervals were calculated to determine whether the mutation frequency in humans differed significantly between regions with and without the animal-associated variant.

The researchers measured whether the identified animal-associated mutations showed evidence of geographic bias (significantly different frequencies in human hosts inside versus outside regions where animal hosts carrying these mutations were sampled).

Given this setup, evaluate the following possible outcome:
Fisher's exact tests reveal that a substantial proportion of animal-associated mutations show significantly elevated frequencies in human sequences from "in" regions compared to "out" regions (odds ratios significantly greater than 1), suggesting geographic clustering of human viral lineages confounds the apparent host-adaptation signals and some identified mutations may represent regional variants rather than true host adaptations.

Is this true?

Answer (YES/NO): YES